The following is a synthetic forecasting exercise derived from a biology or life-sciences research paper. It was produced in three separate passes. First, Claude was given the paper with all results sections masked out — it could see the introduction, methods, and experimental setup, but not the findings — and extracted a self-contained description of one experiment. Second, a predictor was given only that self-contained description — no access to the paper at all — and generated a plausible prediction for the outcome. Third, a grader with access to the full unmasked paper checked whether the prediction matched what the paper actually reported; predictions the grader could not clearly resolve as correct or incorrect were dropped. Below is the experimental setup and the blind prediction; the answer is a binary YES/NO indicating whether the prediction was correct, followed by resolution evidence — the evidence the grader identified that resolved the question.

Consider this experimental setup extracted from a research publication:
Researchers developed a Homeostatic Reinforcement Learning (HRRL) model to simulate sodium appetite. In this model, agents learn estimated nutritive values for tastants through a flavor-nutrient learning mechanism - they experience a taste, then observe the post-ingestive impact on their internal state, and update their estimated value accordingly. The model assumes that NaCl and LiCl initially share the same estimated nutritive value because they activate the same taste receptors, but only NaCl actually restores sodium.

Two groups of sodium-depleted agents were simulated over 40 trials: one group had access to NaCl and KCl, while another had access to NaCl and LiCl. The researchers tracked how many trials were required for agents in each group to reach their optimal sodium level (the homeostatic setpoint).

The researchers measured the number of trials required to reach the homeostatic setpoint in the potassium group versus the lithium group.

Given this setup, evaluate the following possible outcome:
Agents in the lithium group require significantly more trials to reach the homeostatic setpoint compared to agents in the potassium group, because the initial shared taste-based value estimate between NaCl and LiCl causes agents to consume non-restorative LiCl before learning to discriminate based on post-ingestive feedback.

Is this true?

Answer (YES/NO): YES